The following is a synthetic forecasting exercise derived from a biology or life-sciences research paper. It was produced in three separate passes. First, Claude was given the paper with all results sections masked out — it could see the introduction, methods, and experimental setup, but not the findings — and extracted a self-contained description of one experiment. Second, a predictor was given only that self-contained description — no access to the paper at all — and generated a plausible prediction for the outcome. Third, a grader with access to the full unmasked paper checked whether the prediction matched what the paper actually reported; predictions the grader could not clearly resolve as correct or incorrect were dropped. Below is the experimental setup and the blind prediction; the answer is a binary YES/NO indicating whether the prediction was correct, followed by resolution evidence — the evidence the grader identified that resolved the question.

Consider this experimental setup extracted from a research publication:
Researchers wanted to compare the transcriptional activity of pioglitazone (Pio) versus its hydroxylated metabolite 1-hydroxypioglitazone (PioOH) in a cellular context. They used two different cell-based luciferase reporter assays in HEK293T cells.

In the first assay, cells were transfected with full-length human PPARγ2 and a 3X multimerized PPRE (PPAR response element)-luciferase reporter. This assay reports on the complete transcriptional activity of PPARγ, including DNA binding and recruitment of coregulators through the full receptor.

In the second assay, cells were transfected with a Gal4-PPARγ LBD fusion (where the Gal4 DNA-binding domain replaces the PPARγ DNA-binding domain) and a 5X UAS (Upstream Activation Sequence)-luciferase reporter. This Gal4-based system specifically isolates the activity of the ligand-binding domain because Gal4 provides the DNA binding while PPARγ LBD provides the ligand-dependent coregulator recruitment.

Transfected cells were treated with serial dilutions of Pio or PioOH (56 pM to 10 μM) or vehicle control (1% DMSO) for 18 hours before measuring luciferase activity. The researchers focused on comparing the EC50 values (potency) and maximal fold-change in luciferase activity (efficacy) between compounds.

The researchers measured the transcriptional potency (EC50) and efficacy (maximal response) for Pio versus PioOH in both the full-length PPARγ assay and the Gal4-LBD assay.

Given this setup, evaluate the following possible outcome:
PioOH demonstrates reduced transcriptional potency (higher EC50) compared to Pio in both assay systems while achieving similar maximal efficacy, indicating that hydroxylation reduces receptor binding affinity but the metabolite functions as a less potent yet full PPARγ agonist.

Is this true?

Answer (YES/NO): NO